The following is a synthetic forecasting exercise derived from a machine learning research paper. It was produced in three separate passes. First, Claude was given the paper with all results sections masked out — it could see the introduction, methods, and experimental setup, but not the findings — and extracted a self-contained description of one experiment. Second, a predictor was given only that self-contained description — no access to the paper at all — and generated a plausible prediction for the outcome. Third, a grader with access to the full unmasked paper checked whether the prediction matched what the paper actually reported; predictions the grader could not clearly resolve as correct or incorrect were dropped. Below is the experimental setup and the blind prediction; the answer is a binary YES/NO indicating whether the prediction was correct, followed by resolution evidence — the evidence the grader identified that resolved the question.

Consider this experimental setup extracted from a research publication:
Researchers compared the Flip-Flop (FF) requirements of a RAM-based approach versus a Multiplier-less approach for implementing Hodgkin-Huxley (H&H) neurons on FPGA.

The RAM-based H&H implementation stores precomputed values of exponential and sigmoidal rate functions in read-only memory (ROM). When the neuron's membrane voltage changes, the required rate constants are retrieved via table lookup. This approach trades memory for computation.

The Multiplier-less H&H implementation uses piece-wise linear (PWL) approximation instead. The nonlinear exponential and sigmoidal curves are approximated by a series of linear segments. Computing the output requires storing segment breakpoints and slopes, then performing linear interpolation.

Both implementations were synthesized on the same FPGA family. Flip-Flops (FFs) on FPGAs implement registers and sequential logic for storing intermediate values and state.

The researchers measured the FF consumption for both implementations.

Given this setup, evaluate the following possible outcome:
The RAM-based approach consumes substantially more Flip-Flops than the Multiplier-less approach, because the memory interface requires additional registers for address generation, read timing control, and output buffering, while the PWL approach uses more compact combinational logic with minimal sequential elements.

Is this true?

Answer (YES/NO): NO